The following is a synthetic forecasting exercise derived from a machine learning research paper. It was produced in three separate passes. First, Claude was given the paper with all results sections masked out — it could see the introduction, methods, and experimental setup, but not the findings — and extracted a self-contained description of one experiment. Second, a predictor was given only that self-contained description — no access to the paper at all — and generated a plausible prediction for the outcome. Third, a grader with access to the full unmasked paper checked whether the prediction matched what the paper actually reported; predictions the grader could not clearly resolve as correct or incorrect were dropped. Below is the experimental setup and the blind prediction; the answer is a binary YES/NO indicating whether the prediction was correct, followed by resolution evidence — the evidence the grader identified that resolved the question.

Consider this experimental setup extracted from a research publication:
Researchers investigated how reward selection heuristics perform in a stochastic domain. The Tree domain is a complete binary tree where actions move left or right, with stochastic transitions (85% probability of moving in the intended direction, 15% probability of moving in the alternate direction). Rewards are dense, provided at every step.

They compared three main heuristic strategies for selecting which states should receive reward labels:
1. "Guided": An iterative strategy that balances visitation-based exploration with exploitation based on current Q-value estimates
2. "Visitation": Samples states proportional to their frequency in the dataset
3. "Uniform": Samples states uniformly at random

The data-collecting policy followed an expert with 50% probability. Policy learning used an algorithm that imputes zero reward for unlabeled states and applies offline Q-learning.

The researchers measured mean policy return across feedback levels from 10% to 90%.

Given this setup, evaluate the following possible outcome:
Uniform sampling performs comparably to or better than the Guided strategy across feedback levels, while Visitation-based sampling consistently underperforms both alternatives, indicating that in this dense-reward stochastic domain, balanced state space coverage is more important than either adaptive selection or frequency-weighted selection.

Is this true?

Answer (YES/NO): NO